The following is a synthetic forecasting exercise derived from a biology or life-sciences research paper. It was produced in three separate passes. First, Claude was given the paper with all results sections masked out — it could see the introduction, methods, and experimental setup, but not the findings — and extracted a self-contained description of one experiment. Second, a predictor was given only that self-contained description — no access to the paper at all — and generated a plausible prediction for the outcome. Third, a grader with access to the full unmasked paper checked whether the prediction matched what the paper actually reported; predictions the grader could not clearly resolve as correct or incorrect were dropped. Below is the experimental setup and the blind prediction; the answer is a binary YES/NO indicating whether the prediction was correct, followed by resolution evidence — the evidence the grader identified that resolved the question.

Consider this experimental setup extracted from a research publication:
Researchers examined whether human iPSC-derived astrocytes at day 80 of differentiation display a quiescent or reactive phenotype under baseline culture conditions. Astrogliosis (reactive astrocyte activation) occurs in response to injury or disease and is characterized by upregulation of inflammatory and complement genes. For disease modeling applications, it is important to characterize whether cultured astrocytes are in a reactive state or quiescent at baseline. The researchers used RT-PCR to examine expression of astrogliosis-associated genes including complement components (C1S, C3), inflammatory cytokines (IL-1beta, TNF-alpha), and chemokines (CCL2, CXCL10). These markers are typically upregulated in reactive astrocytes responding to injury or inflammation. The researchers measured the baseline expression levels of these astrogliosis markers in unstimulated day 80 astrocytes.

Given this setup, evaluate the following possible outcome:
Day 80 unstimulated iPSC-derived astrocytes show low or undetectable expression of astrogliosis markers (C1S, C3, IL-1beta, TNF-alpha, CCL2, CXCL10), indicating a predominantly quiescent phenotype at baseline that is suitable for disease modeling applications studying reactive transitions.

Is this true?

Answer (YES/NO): YES